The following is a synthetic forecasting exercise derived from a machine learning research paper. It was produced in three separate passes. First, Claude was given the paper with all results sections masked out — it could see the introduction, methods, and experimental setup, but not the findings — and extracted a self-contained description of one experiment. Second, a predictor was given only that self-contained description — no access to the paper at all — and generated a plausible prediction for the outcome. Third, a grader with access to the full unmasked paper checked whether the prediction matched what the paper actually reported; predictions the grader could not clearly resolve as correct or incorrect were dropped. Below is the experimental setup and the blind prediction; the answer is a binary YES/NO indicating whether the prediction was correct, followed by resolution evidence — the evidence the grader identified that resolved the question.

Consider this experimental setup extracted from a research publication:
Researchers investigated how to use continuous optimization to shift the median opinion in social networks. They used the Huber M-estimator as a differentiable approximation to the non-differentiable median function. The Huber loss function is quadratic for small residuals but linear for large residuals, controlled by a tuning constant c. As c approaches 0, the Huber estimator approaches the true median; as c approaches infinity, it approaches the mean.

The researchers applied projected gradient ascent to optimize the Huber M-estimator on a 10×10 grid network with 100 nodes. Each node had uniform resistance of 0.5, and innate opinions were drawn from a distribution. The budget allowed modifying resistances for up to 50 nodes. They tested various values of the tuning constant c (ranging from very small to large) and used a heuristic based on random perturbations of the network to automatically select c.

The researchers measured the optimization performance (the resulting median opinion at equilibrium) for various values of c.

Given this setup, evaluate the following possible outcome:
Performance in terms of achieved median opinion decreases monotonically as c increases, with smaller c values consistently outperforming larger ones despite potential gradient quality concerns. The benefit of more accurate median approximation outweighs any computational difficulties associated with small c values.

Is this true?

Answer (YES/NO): NO